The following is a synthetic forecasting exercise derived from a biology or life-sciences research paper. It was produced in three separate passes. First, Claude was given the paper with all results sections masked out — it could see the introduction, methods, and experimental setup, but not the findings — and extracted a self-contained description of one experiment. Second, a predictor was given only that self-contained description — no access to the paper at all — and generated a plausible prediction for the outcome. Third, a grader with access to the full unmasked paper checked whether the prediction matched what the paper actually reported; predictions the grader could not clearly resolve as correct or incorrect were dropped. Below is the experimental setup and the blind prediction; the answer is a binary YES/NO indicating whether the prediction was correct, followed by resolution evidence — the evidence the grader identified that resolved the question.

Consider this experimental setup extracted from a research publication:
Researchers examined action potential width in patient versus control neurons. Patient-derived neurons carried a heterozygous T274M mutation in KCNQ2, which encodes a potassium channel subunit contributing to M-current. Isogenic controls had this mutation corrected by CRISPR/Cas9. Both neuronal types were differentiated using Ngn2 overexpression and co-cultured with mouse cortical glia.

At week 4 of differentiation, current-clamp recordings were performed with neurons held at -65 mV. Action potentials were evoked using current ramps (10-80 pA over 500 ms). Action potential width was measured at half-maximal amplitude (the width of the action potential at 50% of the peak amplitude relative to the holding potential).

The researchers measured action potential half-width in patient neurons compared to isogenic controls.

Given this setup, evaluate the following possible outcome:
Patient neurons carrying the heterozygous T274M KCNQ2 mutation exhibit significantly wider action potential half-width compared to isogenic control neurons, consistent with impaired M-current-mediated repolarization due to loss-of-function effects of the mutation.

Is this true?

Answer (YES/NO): NO